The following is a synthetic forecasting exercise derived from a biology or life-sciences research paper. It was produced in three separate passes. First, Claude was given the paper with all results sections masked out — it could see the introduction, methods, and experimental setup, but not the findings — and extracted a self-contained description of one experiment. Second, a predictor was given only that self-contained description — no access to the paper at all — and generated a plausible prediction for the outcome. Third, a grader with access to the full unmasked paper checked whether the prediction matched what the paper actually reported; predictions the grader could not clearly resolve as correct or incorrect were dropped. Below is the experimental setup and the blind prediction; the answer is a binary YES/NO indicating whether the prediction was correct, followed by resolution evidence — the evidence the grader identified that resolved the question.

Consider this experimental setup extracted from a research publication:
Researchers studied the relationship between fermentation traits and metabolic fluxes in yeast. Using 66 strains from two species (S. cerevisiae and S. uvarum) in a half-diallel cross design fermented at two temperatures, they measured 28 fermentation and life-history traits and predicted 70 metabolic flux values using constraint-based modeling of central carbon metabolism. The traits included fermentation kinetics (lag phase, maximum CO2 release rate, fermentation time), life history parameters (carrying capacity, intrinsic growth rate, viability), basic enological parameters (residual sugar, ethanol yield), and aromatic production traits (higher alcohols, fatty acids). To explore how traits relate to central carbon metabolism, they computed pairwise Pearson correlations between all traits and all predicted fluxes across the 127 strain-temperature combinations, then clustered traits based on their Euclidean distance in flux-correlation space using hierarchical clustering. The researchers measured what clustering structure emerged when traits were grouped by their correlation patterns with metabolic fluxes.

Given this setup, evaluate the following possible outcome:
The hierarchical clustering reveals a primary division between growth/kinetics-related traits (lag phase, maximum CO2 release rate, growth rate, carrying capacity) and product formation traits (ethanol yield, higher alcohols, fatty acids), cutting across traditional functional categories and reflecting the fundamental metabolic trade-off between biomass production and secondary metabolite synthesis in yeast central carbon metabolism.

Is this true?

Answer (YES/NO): NO